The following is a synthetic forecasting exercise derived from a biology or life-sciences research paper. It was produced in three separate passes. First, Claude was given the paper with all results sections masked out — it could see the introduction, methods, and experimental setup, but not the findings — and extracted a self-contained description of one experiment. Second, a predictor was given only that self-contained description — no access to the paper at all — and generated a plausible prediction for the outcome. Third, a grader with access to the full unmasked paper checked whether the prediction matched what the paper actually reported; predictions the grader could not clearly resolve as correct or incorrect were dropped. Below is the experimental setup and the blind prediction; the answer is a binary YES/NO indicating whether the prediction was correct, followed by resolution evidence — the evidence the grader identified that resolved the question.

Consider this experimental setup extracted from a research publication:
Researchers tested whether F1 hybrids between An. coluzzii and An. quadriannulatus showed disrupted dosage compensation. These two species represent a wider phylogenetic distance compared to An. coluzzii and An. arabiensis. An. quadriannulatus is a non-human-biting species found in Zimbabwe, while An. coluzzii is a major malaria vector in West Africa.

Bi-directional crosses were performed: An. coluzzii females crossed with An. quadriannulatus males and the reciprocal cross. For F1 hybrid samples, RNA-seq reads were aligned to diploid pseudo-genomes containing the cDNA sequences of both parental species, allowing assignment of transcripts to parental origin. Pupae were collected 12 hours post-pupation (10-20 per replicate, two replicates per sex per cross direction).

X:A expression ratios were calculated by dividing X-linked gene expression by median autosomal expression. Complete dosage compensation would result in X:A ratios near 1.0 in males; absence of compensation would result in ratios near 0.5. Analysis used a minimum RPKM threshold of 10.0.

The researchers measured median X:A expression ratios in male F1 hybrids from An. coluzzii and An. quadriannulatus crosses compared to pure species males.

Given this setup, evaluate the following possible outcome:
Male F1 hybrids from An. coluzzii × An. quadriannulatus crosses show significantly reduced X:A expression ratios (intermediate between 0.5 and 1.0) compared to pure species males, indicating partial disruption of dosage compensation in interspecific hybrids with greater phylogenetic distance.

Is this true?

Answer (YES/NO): NO